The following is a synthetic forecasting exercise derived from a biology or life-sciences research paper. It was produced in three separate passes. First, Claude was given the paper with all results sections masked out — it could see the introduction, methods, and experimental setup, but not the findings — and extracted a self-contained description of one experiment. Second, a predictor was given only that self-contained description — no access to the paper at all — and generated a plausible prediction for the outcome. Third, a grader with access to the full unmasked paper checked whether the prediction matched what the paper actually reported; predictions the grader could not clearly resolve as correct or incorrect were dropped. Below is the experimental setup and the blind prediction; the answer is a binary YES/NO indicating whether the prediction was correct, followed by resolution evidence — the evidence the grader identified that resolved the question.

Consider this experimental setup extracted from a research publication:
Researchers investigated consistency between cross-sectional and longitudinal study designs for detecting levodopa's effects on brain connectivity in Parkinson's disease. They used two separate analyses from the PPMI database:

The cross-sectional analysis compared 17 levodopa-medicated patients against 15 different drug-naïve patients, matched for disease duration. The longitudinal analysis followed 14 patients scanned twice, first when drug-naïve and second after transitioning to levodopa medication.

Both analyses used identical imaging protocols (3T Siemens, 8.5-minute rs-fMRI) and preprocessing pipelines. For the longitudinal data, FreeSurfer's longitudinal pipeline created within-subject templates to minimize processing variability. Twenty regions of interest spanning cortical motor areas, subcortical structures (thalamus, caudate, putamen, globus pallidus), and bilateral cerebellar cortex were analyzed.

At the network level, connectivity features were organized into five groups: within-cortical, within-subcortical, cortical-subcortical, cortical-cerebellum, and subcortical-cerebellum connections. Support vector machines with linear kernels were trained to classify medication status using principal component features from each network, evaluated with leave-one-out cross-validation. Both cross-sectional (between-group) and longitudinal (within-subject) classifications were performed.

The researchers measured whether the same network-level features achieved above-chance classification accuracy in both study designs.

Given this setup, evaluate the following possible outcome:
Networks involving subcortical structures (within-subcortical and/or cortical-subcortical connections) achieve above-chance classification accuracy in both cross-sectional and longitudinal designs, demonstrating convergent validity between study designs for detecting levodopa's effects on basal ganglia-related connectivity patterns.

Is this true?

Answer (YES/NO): NO